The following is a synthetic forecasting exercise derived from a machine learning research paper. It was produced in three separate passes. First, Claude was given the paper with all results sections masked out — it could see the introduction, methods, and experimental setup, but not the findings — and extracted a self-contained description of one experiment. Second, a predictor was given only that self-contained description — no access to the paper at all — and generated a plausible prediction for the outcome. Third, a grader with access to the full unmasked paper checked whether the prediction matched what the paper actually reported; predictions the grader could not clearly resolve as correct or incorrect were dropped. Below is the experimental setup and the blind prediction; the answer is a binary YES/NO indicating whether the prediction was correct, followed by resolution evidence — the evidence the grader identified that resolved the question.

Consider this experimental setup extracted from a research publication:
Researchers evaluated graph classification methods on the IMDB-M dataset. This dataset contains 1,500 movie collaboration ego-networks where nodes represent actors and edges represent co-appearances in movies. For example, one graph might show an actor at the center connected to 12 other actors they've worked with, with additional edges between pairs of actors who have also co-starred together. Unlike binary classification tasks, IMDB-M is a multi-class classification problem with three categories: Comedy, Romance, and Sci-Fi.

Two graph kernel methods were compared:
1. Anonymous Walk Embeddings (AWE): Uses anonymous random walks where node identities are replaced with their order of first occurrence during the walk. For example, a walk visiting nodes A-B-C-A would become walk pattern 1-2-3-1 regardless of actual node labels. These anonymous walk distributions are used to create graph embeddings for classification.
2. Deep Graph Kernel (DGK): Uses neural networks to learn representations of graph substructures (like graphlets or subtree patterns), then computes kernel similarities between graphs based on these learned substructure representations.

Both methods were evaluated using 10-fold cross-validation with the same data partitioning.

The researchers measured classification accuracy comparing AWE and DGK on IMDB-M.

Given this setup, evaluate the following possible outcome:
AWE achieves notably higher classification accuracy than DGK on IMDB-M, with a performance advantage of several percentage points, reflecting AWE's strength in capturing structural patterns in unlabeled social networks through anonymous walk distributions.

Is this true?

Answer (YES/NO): YES